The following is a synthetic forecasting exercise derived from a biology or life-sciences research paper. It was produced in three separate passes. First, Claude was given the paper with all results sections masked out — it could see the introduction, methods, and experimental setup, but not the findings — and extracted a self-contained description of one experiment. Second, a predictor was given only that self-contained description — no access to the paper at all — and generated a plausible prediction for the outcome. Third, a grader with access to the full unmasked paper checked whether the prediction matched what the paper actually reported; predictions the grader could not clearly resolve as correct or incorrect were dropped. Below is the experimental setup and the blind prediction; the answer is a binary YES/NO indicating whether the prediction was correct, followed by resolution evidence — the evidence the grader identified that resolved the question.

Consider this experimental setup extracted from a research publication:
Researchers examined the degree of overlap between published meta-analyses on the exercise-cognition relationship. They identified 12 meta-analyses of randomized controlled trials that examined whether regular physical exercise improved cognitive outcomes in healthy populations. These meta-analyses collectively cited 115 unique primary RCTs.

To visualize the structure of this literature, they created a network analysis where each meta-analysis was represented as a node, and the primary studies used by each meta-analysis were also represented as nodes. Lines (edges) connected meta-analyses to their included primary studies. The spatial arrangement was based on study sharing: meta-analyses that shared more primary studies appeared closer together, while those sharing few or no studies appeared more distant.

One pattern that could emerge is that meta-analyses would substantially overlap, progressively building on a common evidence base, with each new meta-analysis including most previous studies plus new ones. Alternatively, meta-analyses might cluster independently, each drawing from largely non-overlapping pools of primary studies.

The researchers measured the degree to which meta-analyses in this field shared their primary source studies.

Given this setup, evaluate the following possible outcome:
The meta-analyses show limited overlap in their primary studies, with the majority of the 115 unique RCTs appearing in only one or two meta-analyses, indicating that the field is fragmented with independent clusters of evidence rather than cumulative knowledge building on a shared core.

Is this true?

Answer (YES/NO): YES